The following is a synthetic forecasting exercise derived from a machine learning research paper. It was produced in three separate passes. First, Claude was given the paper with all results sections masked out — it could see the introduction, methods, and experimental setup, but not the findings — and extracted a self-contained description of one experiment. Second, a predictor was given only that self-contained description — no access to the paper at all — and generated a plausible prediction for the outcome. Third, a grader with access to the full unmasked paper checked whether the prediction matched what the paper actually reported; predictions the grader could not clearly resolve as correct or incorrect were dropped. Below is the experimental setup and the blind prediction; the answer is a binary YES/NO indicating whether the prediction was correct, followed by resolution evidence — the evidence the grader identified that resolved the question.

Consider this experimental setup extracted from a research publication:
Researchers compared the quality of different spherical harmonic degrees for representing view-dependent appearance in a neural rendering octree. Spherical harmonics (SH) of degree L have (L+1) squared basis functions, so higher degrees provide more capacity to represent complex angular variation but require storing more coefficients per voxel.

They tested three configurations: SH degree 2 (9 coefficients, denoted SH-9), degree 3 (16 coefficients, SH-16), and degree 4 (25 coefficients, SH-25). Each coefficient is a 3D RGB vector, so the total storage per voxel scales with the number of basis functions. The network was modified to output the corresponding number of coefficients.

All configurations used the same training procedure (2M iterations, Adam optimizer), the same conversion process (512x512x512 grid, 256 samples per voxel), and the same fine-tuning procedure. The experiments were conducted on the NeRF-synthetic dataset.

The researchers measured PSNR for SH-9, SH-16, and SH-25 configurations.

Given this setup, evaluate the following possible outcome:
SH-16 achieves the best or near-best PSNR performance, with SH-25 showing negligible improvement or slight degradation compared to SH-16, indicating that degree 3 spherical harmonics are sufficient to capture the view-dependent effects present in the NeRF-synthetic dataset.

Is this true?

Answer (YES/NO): YES